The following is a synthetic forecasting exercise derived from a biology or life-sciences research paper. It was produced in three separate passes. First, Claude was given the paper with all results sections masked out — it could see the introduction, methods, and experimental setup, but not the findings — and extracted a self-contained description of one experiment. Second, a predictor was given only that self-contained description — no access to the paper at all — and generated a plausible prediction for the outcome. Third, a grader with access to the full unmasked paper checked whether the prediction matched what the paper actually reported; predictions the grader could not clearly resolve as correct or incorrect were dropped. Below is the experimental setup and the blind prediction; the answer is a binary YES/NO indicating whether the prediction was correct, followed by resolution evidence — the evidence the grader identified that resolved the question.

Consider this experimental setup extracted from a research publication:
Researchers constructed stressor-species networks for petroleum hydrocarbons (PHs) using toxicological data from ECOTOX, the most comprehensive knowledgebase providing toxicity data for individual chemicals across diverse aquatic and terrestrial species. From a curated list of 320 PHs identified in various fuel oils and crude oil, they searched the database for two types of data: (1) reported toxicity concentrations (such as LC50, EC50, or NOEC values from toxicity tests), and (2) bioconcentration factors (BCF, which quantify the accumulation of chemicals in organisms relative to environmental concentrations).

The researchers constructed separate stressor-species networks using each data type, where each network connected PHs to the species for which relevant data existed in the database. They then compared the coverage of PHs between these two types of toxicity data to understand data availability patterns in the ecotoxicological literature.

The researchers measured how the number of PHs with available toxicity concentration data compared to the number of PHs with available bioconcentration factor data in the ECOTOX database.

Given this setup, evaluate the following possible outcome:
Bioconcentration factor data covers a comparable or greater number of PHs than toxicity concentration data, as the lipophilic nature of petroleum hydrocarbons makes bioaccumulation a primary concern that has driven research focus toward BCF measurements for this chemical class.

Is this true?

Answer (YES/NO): NO